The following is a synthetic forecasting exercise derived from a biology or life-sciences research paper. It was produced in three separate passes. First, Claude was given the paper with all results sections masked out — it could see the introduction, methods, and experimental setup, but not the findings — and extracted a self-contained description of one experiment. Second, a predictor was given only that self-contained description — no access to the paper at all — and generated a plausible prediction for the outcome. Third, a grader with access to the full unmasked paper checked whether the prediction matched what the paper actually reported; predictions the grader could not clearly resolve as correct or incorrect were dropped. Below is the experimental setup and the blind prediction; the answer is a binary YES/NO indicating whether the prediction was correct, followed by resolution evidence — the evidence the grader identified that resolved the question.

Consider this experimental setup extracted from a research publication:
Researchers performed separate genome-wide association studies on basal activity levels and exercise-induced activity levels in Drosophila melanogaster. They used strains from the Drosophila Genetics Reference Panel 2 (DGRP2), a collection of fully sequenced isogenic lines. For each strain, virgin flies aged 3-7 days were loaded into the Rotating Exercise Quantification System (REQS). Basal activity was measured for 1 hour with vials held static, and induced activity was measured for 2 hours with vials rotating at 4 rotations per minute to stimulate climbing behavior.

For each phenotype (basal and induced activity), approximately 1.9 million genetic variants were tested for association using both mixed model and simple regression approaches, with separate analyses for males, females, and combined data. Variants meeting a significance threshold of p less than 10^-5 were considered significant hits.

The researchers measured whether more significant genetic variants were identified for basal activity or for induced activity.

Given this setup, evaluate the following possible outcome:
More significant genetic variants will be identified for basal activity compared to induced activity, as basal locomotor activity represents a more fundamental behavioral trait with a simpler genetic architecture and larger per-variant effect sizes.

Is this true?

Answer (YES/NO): YES